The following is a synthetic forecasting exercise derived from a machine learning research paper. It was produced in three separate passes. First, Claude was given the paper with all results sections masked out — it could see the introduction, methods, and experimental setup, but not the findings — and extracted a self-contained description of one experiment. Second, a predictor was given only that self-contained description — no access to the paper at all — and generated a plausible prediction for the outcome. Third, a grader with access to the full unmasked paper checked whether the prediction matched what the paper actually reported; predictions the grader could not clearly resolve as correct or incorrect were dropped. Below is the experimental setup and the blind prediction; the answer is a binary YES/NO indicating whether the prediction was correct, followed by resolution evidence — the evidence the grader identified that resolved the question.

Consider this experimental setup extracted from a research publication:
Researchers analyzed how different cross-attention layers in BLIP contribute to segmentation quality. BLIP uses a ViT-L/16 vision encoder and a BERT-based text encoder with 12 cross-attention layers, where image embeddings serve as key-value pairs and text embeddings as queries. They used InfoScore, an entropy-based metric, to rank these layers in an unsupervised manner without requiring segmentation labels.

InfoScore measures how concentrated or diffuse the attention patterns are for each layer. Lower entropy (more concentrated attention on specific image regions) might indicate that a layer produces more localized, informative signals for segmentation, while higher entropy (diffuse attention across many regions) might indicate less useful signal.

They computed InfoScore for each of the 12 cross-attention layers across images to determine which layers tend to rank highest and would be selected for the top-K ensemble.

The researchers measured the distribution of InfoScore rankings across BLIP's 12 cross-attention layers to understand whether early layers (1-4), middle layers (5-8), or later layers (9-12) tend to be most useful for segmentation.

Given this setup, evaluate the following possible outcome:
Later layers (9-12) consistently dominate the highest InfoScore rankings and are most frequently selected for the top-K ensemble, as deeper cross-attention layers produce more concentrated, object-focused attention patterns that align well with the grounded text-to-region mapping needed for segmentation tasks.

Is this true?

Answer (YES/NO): NO